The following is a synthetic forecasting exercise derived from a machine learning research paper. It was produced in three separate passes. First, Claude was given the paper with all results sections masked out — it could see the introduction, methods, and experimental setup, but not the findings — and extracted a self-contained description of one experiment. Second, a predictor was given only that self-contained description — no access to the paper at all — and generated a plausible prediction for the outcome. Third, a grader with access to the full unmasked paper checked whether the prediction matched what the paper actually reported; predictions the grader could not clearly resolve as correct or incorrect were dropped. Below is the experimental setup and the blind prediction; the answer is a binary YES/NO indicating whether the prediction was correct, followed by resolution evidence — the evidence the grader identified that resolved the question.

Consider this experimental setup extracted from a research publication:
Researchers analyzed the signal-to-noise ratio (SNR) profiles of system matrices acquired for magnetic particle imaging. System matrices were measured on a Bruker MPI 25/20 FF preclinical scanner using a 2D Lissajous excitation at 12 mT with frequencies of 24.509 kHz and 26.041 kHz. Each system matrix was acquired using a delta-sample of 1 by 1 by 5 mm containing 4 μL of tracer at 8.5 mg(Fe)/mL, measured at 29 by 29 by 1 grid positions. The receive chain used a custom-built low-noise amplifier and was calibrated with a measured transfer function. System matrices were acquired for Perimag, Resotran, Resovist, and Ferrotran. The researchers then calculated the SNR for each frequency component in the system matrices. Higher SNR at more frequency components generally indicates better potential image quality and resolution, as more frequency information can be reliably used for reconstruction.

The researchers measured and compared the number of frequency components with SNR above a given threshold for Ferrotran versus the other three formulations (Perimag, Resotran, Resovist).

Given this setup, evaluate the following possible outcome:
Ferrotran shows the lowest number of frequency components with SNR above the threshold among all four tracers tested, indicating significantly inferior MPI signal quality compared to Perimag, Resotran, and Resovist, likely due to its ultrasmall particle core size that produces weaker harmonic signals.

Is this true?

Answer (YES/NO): YES